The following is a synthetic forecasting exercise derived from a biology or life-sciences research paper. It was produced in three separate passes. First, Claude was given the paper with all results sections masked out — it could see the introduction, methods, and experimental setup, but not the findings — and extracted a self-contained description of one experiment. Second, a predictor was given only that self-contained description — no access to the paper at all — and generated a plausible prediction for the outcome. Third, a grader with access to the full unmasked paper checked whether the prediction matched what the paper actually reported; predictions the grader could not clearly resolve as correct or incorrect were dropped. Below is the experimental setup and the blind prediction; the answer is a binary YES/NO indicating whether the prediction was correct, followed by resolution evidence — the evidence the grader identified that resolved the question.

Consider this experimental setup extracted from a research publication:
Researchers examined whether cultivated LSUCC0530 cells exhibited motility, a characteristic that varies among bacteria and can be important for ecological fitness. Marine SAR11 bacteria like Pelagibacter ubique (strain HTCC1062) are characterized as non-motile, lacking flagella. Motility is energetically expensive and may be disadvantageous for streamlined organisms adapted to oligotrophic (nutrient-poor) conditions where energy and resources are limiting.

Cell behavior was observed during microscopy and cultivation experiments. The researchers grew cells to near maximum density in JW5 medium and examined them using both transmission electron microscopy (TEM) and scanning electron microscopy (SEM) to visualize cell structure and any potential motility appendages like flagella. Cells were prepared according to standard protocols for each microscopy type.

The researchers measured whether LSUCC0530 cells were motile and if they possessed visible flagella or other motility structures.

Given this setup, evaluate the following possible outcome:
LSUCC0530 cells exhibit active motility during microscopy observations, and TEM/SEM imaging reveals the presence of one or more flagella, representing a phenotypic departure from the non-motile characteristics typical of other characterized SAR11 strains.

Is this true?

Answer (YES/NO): NO